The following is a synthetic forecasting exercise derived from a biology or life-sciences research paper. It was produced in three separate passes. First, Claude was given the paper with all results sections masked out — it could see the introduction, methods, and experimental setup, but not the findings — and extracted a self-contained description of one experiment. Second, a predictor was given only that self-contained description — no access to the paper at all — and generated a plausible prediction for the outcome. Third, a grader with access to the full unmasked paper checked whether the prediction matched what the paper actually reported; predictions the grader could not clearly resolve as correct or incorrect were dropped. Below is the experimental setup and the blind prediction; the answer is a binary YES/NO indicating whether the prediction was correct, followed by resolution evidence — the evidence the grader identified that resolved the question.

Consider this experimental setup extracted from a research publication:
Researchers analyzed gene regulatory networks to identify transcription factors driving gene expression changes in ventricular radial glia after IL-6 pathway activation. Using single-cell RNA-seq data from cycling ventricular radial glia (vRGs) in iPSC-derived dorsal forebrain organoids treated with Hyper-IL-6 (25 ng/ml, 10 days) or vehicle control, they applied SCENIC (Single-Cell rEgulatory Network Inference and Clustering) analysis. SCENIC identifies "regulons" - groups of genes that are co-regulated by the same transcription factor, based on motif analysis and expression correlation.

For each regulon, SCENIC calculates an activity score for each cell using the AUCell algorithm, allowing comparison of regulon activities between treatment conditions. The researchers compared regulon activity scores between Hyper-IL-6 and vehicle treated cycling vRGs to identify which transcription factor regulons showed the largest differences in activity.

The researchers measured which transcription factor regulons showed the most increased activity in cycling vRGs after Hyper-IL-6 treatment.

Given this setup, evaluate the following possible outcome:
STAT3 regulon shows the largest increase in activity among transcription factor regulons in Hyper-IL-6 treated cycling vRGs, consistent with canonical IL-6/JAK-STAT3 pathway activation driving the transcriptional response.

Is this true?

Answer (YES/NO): NO